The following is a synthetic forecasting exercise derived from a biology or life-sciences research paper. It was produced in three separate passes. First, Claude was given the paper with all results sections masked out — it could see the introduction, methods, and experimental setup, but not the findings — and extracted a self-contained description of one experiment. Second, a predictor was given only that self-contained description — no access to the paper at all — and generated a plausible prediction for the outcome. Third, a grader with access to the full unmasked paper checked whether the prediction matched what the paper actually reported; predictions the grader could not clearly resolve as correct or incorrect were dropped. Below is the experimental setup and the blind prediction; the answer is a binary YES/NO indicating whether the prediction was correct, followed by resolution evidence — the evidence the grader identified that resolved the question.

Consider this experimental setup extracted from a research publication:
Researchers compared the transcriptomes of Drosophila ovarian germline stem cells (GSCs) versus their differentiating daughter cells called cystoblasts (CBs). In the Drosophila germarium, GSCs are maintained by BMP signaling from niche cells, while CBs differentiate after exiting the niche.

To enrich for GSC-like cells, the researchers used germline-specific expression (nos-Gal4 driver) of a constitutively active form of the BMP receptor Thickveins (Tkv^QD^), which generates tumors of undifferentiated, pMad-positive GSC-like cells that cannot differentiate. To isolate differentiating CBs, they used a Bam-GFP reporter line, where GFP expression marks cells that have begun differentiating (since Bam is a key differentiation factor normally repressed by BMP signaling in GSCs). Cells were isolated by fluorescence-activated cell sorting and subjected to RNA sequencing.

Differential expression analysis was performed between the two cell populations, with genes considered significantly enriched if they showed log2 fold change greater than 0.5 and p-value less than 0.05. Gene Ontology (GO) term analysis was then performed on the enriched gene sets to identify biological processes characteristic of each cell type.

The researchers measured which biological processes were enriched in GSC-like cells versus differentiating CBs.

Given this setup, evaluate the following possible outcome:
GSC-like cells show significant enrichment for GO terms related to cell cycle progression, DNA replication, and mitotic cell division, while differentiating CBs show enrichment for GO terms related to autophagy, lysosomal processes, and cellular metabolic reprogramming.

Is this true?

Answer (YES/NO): NO